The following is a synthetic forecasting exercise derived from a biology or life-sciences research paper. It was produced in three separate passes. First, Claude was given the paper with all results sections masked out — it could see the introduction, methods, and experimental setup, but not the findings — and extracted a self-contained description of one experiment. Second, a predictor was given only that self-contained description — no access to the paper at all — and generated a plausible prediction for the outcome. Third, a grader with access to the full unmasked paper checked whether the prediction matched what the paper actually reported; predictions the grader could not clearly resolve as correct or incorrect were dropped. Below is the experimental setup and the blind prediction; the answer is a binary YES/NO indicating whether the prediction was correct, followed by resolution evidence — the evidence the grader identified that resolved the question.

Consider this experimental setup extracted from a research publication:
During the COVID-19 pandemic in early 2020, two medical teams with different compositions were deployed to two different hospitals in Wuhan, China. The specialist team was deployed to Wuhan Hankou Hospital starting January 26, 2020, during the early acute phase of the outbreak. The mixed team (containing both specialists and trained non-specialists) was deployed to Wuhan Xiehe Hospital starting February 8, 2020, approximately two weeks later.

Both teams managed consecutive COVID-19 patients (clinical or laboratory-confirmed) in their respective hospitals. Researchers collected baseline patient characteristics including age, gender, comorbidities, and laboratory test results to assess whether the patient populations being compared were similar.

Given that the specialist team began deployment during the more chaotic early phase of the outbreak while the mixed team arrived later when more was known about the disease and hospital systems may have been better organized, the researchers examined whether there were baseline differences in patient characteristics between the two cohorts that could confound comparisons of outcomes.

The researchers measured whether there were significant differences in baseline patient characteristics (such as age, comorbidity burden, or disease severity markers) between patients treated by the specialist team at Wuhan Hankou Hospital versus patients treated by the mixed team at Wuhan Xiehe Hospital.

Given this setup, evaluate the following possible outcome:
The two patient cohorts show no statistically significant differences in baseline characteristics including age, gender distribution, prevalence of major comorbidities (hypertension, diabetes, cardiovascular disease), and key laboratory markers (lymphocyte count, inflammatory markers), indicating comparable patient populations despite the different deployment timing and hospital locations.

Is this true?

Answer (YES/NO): NO